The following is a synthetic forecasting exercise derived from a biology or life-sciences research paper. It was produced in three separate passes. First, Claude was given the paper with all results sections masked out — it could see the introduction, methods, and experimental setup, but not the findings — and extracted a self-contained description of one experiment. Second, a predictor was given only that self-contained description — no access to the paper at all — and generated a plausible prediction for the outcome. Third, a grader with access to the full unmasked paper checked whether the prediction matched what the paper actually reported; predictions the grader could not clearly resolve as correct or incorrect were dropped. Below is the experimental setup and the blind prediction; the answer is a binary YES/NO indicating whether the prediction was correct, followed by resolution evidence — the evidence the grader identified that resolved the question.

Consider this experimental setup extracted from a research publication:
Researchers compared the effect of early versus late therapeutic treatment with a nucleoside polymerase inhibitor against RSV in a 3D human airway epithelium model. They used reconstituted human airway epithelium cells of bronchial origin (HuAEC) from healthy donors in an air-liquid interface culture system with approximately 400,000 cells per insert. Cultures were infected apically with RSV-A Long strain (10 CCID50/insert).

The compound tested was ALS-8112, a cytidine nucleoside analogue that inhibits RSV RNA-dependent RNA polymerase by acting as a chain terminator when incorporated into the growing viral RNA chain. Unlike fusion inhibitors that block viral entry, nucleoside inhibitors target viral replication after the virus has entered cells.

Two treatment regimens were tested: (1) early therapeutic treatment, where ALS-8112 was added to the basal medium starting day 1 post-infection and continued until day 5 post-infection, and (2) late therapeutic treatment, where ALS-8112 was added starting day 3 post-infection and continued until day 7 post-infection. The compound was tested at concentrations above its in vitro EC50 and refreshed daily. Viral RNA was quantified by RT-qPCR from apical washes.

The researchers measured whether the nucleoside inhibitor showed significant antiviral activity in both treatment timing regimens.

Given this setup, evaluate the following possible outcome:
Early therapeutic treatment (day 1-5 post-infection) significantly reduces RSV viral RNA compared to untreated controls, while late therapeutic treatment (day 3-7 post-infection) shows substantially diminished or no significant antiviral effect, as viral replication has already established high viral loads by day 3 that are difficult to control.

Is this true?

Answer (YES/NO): NO